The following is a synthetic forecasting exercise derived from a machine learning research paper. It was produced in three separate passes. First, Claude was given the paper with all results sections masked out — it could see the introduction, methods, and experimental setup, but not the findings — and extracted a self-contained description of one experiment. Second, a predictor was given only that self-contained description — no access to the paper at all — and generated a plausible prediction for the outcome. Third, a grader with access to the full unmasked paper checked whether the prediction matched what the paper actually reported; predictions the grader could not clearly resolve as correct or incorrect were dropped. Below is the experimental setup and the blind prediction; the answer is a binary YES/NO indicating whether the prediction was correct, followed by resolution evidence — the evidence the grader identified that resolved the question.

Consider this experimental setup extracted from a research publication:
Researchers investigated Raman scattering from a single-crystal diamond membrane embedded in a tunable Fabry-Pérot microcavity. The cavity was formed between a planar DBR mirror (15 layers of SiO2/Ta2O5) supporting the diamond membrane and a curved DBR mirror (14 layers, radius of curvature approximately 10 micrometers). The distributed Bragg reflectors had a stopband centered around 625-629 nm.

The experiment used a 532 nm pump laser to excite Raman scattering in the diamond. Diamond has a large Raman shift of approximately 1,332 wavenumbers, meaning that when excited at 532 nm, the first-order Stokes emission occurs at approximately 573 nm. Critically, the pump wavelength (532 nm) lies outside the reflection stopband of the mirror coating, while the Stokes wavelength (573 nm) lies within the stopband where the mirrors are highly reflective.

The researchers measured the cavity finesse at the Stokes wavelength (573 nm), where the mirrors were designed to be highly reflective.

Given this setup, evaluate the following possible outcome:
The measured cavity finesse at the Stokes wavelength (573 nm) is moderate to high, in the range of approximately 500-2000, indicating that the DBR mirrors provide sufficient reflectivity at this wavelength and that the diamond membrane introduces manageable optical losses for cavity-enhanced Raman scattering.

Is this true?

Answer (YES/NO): NO